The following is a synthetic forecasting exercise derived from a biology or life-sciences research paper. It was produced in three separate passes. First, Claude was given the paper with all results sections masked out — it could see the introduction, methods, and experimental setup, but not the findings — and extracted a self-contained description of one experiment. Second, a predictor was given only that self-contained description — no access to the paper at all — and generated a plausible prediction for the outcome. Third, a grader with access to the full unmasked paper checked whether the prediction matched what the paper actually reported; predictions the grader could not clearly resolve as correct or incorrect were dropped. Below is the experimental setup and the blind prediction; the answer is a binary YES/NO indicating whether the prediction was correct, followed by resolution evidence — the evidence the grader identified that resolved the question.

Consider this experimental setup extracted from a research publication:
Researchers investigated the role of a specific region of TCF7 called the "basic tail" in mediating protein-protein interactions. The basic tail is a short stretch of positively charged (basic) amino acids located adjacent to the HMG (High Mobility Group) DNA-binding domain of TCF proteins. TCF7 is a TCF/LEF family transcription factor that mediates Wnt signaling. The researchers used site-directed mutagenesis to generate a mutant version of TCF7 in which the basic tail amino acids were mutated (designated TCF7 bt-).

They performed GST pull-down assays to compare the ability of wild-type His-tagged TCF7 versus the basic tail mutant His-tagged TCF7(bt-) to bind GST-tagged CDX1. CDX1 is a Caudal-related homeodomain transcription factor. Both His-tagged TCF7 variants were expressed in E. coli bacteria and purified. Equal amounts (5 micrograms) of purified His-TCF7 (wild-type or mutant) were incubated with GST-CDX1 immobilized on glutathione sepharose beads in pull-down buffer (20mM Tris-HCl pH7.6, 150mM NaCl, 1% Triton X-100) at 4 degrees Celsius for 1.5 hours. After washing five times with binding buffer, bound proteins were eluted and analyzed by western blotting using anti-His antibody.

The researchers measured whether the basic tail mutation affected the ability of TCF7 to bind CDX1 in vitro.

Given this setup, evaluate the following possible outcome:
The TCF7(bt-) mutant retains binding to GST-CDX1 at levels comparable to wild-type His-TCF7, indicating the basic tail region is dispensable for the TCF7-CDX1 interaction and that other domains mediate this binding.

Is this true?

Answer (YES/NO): NO